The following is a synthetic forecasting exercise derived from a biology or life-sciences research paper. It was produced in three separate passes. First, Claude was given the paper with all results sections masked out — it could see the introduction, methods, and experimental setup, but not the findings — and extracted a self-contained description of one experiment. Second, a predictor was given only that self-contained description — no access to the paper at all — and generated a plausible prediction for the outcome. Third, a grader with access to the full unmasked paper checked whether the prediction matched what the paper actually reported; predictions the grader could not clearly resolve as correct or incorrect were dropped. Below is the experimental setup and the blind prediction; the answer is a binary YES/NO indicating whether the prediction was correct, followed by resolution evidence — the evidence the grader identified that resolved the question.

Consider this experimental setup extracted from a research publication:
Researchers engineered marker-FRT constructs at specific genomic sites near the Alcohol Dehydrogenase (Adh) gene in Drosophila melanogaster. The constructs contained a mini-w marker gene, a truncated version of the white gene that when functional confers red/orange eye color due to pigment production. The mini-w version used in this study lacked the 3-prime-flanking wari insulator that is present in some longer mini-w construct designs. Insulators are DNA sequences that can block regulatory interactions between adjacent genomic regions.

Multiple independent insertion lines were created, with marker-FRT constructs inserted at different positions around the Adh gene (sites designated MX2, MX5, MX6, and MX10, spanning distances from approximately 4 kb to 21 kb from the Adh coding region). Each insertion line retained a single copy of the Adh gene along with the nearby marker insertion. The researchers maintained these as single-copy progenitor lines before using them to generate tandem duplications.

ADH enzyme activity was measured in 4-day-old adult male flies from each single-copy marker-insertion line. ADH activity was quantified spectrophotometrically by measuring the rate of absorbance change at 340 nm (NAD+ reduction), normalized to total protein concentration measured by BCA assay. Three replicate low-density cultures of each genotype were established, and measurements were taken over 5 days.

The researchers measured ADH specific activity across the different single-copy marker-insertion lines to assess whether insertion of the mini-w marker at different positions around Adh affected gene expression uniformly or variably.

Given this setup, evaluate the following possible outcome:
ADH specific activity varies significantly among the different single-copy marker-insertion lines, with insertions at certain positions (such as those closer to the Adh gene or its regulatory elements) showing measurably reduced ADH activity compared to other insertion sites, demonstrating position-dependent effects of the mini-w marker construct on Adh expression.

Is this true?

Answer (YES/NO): YES